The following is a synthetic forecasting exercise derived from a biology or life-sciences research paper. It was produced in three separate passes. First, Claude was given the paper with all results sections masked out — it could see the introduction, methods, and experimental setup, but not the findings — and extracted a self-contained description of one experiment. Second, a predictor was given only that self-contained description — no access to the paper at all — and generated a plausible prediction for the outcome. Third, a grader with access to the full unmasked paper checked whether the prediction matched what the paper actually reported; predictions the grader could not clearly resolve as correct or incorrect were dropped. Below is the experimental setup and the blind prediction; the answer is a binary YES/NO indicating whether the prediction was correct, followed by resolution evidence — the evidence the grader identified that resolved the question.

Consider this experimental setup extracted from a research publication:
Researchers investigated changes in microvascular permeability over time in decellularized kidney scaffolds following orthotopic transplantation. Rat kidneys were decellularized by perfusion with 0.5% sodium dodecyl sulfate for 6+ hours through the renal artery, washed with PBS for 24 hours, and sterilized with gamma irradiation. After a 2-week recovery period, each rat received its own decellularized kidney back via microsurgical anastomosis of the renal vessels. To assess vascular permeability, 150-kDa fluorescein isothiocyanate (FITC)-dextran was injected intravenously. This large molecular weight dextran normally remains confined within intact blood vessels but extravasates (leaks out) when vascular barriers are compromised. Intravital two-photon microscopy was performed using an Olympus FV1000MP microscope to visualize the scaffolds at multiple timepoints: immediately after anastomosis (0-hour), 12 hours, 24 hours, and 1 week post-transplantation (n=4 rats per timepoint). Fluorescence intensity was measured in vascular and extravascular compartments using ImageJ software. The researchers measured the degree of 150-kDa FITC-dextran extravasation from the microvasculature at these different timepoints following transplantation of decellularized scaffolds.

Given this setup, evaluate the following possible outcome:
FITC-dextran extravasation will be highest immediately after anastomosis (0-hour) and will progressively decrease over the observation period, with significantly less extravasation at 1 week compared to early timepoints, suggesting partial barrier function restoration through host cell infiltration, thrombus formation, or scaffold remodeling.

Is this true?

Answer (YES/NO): NO